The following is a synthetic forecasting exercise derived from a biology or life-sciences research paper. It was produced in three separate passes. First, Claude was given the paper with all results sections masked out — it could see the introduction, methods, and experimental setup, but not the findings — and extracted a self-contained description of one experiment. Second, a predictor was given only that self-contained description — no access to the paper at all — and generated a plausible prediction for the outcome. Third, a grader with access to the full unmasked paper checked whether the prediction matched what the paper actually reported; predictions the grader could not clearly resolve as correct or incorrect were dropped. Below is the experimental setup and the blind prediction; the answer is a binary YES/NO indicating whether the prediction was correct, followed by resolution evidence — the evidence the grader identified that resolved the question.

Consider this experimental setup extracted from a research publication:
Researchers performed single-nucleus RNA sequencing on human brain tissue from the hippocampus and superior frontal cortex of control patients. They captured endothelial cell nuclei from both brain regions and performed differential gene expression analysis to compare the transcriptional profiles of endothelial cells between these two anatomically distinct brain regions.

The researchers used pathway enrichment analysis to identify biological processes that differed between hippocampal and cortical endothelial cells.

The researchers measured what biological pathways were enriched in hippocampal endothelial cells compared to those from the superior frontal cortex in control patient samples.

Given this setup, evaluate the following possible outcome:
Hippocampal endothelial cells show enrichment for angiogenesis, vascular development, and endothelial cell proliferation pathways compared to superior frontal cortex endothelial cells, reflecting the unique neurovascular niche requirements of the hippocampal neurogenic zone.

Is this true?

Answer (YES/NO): NO